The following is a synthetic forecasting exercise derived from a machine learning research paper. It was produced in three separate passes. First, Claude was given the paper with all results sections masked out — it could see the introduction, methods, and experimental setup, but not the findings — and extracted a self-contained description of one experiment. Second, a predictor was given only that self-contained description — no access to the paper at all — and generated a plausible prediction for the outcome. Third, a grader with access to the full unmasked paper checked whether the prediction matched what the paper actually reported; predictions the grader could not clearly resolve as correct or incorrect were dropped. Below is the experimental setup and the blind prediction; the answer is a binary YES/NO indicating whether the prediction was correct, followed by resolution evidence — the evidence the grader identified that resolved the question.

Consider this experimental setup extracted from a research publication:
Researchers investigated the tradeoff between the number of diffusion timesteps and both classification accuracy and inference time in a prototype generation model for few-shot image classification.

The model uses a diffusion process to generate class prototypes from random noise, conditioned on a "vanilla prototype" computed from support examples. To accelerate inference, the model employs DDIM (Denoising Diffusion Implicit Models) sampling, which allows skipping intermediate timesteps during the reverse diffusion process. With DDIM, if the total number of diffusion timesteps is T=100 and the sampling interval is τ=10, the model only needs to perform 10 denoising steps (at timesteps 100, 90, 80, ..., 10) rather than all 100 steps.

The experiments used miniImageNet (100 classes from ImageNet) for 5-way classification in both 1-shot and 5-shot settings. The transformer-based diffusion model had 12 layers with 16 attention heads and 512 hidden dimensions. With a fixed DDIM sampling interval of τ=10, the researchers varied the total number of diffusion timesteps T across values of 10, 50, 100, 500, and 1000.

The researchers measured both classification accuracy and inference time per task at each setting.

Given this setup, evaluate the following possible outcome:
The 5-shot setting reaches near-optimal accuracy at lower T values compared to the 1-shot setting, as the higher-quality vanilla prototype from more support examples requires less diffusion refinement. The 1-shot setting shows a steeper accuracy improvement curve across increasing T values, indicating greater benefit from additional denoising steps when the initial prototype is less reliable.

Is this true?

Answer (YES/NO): NO